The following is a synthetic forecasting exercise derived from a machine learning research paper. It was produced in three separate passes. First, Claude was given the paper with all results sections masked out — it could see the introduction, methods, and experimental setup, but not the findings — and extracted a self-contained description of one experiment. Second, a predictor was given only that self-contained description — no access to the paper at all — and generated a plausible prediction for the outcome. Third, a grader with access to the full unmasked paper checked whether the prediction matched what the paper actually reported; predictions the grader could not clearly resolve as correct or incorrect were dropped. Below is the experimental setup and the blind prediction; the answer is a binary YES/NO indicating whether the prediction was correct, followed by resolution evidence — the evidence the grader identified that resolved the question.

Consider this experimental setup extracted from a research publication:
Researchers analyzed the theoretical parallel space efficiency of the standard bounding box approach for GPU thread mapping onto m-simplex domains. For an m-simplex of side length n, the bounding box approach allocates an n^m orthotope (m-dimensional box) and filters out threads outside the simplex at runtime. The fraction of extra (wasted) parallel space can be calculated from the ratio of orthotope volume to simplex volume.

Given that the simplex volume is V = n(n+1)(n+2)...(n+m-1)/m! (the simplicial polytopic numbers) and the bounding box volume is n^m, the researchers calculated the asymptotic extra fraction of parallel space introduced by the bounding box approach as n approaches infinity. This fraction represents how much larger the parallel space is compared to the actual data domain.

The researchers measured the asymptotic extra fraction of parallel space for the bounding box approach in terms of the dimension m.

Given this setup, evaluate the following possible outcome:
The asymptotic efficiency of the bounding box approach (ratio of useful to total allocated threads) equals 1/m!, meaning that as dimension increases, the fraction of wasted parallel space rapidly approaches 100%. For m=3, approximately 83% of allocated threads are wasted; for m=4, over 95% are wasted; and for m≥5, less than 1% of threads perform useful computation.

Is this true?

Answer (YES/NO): YES